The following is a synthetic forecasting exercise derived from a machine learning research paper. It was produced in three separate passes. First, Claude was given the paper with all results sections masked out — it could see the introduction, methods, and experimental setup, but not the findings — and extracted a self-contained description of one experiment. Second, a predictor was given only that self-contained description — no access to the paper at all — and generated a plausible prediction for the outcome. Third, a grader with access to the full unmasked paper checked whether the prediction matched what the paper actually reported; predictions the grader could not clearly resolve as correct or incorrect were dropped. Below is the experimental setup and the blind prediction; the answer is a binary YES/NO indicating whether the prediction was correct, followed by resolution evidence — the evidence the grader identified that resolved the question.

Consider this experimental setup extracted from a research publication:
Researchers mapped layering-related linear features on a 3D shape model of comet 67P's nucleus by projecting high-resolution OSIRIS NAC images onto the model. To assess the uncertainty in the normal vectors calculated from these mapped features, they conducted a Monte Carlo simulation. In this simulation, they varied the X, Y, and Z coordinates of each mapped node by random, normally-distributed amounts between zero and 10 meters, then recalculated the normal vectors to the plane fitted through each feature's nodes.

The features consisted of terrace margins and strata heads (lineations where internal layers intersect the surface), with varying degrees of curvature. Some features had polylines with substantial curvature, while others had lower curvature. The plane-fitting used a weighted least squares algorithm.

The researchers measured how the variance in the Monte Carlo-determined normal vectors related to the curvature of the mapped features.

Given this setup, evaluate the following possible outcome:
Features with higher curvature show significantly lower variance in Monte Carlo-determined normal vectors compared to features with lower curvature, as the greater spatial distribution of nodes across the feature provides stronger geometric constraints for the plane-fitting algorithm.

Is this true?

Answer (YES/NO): YES